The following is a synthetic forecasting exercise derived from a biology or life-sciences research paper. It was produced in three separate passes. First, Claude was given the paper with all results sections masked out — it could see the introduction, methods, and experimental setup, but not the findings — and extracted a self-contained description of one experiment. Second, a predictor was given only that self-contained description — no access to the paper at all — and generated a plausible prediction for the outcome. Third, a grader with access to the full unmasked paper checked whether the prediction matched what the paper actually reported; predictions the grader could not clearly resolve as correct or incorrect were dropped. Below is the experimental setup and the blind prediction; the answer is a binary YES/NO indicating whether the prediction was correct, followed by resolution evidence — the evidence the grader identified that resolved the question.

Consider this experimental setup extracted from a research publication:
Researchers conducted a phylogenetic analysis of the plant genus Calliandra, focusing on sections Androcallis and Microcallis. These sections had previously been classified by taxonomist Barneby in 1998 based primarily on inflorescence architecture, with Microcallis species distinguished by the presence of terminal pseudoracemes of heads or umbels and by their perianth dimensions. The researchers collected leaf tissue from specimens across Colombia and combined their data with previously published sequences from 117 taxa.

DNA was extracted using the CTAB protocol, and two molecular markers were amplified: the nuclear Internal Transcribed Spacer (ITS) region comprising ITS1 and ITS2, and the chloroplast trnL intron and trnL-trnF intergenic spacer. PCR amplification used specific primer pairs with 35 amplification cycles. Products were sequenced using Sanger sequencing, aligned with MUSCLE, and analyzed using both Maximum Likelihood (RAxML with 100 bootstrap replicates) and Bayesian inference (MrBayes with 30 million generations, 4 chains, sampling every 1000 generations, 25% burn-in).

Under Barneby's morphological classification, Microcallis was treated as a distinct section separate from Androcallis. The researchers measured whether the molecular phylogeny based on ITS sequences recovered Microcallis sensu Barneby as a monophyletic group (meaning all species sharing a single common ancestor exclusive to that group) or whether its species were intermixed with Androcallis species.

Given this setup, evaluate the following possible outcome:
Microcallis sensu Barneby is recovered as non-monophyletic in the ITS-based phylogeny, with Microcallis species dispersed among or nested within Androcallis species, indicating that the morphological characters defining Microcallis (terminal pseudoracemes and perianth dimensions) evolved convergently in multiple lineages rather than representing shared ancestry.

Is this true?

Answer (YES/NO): YES